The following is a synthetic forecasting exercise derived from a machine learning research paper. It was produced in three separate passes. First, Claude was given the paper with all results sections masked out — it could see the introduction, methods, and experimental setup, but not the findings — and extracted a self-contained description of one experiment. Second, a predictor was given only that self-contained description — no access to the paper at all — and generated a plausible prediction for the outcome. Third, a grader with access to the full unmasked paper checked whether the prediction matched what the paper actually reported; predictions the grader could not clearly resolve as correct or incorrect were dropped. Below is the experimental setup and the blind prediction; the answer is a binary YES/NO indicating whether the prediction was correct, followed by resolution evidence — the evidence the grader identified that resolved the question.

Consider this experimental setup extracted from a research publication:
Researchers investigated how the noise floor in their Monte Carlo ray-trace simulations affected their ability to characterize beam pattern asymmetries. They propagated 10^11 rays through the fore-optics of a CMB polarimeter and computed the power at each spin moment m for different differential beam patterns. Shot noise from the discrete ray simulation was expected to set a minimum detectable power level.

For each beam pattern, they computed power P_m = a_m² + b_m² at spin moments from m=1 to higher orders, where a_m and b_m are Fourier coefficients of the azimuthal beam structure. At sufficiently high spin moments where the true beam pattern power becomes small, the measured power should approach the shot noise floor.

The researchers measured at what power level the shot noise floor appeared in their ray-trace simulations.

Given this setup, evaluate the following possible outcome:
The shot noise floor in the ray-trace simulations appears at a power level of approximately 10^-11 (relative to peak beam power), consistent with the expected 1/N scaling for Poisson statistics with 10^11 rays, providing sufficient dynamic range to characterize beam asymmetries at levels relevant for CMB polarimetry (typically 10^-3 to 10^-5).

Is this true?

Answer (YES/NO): NO